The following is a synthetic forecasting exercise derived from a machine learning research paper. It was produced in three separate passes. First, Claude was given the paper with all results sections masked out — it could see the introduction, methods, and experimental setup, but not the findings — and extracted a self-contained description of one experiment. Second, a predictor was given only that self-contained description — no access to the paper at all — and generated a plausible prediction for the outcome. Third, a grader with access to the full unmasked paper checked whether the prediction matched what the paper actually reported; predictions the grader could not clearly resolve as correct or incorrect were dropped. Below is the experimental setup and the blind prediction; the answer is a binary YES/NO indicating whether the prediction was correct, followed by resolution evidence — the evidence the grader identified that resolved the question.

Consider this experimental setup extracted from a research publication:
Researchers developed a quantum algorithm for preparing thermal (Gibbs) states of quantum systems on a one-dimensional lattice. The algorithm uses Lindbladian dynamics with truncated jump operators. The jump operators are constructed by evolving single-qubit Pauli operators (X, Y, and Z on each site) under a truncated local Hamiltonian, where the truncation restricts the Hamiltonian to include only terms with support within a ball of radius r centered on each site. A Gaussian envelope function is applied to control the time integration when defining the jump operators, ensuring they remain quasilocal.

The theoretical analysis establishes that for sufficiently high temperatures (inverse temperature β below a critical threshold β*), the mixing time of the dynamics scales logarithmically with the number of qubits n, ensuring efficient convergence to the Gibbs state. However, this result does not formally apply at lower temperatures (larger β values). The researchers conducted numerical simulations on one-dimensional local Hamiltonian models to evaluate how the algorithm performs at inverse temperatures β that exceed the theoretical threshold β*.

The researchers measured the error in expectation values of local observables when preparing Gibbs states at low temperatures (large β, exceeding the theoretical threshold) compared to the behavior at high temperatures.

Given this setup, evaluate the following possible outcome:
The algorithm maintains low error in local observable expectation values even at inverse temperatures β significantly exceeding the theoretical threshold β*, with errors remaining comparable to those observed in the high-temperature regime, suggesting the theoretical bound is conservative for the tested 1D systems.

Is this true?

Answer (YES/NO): NO